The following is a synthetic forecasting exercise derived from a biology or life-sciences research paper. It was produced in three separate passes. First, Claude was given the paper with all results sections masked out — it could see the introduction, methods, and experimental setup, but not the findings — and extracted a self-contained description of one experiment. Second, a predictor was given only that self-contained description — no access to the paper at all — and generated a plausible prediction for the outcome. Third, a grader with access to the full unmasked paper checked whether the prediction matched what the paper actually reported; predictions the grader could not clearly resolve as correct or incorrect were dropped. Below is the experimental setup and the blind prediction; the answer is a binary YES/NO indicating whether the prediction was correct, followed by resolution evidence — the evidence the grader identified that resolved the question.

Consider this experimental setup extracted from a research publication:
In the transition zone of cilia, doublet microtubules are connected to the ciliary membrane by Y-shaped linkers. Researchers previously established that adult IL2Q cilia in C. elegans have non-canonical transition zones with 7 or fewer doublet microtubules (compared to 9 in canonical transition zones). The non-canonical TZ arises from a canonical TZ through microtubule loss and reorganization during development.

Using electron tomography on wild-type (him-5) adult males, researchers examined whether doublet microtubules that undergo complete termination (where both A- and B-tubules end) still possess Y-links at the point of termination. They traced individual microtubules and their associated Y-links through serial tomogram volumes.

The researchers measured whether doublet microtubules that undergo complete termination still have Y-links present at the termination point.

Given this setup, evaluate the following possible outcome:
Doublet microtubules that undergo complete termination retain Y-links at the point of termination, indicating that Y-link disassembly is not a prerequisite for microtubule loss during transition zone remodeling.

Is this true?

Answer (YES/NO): YES